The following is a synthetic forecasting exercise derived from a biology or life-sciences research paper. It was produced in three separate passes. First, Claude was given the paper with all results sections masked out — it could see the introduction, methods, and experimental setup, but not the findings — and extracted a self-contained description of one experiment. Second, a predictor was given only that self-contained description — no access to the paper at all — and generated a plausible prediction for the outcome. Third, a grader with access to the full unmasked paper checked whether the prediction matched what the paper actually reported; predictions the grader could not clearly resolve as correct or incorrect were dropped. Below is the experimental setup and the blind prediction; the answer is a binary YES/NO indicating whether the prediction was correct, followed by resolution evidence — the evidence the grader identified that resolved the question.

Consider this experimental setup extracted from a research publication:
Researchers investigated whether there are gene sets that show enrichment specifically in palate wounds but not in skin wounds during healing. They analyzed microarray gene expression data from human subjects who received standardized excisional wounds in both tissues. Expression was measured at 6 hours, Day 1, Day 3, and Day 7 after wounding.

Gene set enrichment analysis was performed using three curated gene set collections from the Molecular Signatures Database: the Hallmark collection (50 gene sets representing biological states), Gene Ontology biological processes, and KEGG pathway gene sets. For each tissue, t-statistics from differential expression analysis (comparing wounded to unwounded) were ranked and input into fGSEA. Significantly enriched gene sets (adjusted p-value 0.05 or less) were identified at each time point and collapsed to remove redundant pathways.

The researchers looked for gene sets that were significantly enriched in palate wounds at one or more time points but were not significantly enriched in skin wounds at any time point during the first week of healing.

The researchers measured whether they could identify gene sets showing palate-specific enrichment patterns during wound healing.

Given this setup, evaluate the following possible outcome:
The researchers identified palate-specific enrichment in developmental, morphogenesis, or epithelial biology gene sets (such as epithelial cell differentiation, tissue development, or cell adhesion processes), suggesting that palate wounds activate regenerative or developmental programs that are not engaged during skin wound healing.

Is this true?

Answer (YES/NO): YES